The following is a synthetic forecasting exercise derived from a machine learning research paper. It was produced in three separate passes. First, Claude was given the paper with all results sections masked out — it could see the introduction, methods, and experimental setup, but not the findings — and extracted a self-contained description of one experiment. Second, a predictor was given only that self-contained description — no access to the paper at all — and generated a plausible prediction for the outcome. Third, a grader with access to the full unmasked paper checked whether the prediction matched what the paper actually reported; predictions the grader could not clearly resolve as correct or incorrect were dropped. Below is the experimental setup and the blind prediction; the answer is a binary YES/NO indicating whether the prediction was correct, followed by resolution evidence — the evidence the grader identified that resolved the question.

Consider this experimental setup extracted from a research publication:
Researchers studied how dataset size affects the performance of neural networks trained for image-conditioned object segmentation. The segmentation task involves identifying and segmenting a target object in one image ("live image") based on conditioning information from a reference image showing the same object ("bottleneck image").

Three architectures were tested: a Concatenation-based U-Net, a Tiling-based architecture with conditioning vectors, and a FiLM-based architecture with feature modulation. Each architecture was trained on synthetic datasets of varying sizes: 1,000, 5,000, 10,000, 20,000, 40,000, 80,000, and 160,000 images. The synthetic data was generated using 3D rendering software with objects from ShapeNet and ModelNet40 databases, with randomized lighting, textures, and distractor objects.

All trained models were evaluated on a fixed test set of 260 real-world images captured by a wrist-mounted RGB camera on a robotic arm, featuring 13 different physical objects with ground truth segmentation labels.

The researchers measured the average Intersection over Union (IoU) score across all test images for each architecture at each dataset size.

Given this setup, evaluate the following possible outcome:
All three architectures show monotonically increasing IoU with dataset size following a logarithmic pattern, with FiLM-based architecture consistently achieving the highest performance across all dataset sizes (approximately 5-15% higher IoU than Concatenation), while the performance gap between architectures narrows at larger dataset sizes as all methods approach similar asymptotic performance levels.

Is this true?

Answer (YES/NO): NO